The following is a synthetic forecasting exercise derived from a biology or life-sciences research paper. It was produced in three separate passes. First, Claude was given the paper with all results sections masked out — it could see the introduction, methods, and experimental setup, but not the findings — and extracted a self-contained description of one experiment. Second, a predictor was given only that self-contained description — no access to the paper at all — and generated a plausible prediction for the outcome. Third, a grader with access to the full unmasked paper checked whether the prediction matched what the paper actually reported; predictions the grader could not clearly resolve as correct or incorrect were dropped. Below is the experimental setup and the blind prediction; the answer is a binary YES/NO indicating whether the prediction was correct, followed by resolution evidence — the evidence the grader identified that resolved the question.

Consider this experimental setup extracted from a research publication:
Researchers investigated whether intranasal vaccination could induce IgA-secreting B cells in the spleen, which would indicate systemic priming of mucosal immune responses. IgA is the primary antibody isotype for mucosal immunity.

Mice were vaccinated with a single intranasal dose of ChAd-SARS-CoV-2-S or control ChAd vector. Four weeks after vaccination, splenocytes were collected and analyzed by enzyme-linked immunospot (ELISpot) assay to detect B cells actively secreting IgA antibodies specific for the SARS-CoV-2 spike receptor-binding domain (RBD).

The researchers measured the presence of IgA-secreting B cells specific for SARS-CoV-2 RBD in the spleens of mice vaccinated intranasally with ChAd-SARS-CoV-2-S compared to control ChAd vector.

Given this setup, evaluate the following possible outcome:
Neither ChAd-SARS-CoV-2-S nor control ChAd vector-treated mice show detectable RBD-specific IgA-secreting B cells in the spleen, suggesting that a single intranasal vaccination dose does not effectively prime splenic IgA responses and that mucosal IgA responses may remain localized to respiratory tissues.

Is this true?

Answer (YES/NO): NO